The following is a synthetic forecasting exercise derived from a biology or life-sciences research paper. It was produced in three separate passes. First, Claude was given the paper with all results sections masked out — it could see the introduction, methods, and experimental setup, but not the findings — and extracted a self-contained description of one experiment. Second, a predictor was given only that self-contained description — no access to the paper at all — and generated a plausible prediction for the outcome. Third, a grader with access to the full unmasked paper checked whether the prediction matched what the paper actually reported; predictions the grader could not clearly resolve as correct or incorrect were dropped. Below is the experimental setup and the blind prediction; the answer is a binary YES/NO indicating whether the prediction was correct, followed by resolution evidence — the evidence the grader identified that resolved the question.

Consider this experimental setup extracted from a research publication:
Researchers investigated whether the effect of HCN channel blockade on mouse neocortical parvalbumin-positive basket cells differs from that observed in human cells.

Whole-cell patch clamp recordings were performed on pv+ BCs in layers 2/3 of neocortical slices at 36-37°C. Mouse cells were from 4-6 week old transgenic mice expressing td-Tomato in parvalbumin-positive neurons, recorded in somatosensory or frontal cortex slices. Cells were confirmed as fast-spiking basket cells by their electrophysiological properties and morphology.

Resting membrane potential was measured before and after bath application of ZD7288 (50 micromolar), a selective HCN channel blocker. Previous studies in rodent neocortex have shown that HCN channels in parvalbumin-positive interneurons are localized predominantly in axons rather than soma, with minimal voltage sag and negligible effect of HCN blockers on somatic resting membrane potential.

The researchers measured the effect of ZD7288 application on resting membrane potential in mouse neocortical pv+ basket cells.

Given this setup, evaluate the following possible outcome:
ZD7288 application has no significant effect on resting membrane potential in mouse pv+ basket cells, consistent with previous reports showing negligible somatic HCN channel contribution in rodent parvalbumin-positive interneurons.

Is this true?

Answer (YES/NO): YES